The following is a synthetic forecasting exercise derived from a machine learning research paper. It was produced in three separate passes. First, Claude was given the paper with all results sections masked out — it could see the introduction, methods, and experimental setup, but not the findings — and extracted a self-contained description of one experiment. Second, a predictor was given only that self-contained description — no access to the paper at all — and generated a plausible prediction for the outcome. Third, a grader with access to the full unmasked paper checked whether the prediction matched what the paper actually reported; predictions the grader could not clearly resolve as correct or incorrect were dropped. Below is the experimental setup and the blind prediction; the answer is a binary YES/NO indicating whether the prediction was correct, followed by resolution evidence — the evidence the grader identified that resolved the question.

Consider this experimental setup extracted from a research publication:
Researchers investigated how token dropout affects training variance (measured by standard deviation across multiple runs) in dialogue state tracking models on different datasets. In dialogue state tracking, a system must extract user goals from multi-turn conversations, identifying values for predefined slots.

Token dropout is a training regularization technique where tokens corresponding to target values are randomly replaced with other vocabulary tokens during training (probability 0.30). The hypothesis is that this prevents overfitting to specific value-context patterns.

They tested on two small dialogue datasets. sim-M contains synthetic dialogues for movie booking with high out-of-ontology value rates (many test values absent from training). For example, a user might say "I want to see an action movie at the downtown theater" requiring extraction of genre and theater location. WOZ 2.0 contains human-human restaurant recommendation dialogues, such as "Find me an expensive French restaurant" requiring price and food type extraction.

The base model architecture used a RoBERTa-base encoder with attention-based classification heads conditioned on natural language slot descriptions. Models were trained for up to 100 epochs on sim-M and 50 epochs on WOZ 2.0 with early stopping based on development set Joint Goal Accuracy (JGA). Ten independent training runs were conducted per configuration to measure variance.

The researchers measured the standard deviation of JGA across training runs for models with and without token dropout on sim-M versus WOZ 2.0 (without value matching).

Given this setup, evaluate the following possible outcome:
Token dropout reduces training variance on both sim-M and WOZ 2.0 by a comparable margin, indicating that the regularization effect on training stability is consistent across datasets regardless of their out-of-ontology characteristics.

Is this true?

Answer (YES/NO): NO